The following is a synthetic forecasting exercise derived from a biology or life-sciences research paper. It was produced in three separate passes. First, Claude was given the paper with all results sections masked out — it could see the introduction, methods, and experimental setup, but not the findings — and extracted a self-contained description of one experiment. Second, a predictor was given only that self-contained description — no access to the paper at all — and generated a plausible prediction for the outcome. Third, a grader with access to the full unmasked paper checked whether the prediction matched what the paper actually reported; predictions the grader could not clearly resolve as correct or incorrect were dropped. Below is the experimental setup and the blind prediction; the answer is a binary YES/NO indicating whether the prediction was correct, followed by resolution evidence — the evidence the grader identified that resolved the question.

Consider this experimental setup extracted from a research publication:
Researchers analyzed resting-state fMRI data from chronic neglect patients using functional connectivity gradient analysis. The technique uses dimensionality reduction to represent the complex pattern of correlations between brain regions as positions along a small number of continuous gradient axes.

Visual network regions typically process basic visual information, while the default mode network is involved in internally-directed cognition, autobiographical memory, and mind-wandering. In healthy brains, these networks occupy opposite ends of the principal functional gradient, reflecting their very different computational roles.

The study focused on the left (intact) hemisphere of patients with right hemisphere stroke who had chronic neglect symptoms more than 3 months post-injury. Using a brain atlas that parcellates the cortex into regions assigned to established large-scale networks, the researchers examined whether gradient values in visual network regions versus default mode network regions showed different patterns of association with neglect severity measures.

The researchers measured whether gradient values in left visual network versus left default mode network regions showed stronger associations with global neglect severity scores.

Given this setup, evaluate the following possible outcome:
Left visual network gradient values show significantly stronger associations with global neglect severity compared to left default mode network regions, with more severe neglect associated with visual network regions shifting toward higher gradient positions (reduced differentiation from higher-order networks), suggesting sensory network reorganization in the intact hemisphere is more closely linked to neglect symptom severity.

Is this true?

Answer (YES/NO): NO